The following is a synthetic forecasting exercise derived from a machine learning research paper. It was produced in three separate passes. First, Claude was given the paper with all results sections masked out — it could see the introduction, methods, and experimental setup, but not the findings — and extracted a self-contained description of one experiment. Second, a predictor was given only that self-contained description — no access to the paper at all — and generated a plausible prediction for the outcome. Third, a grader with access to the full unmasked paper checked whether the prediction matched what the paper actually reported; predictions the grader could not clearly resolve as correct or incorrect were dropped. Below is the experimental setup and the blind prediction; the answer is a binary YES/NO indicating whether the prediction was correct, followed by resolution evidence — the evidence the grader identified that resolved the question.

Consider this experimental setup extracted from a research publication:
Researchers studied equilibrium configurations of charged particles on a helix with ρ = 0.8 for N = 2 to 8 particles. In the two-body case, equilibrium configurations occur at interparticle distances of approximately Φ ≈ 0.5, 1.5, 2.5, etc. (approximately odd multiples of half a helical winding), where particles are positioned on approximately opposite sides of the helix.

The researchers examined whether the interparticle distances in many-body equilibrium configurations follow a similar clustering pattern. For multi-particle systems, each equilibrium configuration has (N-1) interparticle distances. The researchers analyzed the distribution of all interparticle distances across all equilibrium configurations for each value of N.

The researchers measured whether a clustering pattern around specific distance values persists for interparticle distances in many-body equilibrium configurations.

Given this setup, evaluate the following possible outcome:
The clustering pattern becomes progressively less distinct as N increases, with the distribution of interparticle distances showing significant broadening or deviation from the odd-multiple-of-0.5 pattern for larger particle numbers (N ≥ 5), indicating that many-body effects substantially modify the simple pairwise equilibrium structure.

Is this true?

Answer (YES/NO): NO